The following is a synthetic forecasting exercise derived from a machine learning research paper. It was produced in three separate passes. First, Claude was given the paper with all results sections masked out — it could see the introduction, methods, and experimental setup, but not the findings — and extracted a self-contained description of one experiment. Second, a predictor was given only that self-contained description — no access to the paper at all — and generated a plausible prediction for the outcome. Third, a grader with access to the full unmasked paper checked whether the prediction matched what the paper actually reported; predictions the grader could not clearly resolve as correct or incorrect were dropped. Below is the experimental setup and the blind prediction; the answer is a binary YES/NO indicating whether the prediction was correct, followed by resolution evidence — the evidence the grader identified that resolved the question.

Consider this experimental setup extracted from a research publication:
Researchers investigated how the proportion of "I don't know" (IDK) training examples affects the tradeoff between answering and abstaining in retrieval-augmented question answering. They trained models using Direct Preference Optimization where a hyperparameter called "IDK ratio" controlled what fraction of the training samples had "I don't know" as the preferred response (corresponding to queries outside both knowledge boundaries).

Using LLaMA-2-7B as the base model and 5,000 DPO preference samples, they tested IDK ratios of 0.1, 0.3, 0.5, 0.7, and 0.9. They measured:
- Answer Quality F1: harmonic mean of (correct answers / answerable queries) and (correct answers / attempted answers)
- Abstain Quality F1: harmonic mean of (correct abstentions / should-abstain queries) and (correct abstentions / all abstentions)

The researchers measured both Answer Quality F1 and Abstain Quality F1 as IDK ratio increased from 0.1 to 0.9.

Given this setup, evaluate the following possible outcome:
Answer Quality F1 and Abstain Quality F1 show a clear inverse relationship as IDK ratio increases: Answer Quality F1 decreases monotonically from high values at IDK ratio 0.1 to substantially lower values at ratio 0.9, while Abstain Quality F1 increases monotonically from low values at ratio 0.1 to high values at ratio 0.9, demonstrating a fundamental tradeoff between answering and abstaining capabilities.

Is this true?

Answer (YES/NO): NO